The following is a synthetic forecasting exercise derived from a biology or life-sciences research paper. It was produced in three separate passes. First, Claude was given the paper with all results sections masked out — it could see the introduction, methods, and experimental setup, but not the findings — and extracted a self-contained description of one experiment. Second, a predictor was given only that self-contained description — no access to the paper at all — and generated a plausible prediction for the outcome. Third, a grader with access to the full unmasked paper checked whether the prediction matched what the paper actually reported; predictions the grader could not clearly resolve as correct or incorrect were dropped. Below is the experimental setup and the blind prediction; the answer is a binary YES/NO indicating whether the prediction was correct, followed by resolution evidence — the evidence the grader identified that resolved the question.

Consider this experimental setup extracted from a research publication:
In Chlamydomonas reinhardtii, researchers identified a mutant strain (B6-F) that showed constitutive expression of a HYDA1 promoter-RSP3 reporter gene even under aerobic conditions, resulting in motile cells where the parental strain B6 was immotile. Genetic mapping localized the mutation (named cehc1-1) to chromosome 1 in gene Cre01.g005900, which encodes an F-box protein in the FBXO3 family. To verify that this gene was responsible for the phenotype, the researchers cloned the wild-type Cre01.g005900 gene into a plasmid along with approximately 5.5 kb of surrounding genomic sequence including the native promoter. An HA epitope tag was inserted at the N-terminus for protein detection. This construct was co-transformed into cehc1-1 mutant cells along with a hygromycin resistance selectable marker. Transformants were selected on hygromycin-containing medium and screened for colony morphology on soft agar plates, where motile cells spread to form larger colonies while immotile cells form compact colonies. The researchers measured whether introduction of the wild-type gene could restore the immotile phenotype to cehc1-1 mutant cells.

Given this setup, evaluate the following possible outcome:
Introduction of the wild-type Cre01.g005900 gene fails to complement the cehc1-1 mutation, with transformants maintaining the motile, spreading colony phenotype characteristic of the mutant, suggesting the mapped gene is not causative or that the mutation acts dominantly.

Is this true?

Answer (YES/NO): NO